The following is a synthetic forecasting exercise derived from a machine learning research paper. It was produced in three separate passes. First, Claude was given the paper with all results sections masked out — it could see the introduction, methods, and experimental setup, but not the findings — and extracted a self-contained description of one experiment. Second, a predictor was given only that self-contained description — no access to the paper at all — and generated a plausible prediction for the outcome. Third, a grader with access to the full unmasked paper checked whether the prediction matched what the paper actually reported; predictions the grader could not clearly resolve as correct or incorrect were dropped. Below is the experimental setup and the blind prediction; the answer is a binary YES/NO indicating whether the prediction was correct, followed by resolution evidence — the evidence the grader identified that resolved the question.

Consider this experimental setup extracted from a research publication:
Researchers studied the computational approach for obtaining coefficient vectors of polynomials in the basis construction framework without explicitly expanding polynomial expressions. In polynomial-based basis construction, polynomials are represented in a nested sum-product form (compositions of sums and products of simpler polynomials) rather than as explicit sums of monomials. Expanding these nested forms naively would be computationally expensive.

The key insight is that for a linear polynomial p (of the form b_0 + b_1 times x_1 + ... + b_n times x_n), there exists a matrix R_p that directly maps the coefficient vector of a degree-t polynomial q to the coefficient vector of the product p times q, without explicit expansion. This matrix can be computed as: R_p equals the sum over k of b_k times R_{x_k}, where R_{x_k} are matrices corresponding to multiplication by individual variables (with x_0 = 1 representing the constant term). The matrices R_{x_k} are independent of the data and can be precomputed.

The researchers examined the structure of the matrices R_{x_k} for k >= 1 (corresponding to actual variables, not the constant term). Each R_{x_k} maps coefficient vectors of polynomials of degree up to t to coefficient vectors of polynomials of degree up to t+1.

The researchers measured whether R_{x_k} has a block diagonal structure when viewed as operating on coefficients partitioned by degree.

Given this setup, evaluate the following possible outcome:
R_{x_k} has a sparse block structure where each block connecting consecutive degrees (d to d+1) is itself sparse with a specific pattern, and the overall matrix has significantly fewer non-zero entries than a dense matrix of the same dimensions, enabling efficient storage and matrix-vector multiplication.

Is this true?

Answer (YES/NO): YES